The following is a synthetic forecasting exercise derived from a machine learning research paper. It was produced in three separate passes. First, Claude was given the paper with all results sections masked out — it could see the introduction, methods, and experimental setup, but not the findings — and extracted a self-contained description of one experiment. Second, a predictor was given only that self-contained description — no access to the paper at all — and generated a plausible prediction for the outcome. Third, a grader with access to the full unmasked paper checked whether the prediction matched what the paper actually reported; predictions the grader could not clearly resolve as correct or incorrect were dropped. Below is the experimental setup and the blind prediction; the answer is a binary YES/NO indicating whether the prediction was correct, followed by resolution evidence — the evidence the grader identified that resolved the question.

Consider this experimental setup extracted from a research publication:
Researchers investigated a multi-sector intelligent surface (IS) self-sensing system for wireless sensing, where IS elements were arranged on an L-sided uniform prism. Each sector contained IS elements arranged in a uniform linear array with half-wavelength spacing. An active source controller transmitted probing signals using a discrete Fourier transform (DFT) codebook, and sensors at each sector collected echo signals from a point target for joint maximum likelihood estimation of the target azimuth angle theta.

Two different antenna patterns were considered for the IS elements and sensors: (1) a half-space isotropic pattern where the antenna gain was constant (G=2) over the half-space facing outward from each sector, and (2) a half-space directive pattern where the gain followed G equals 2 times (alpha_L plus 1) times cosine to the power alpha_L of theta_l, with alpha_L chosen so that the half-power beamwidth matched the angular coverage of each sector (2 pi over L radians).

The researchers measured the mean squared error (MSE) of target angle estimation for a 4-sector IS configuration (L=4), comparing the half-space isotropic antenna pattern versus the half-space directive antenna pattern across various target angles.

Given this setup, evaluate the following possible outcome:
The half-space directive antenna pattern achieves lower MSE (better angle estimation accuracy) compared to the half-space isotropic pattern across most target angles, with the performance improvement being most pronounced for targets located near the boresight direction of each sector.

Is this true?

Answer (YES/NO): YES